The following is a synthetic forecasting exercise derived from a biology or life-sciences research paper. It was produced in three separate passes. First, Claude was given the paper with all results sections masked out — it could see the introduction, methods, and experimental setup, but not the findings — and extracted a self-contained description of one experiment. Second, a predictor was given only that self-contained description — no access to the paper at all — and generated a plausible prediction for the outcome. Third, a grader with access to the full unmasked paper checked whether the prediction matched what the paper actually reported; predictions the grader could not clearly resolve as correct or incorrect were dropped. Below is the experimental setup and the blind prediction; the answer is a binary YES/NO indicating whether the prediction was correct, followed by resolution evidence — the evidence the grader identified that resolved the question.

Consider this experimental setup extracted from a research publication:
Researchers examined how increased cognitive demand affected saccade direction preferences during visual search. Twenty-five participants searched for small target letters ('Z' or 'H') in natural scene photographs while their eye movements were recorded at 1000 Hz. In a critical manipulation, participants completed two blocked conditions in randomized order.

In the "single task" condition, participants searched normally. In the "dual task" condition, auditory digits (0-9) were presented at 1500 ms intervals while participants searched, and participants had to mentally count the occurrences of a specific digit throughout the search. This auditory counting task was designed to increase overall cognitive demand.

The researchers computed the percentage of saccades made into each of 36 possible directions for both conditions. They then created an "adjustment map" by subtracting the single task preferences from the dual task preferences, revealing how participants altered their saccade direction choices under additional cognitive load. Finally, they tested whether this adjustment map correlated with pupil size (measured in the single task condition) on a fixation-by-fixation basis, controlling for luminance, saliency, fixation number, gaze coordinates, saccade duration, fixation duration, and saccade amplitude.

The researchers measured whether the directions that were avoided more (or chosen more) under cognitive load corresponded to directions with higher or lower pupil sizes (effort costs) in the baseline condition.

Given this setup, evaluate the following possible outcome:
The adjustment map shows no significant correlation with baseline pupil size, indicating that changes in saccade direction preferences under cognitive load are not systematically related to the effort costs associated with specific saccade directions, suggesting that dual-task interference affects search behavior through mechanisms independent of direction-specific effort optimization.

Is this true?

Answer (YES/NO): NO